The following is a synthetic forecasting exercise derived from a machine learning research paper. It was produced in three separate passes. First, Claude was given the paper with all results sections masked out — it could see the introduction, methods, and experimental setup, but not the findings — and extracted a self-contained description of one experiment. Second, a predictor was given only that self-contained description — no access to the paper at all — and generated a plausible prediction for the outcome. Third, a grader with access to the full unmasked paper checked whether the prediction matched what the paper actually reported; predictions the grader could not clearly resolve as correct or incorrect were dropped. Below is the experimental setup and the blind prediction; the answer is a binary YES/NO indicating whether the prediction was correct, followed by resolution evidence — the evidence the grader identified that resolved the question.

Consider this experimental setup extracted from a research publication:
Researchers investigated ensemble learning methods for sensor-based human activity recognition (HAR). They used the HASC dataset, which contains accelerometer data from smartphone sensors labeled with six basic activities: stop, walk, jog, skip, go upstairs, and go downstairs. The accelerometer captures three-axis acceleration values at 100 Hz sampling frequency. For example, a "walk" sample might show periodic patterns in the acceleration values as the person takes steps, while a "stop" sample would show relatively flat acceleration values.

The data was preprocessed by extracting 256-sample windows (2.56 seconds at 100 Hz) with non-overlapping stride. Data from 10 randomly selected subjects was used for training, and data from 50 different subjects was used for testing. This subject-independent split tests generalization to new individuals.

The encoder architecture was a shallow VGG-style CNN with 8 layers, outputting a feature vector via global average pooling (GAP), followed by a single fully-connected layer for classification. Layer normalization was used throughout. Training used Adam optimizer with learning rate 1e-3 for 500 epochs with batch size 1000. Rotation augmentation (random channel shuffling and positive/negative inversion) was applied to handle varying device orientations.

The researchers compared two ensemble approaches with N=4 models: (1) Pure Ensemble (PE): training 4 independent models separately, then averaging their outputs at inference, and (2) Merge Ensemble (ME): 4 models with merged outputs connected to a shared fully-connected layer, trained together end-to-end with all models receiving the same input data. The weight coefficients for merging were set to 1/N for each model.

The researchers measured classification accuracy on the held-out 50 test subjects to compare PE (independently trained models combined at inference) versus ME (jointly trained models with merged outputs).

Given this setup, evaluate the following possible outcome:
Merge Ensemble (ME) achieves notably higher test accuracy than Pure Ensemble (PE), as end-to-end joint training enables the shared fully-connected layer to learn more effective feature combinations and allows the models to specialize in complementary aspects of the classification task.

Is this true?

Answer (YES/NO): NO